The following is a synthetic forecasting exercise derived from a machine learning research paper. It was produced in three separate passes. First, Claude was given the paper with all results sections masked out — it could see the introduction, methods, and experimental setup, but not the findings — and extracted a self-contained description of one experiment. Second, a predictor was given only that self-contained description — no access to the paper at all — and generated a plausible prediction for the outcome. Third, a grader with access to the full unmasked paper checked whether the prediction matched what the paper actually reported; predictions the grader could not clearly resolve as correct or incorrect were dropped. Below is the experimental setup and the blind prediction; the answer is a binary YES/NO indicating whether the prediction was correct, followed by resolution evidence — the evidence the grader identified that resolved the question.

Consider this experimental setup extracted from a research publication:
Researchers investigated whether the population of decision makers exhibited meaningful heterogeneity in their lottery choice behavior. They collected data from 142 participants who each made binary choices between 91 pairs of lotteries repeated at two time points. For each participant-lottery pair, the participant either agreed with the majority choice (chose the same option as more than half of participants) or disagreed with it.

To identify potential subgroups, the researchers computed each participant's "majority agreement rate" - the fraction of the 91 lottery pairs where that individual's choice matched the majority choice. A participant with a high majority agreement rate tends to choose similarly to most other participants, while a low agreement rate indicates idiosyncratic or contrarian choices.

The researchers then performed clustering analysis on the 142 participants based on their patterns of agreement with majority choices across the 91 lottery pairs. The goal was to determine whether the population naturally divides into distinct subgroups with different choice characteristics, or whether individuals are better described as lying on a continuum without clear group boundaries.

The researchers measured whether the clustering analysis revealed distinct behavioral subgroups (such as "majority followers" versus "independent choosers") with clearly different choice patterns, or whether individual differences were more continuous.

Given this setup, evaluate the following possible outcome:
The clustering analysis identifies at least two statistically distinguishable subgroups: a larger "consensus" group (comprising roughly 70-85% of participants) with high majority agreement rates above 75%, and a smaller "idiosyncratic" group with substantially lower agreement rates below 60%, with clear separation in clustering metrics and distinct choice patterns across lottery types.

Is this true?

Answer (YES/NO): NO